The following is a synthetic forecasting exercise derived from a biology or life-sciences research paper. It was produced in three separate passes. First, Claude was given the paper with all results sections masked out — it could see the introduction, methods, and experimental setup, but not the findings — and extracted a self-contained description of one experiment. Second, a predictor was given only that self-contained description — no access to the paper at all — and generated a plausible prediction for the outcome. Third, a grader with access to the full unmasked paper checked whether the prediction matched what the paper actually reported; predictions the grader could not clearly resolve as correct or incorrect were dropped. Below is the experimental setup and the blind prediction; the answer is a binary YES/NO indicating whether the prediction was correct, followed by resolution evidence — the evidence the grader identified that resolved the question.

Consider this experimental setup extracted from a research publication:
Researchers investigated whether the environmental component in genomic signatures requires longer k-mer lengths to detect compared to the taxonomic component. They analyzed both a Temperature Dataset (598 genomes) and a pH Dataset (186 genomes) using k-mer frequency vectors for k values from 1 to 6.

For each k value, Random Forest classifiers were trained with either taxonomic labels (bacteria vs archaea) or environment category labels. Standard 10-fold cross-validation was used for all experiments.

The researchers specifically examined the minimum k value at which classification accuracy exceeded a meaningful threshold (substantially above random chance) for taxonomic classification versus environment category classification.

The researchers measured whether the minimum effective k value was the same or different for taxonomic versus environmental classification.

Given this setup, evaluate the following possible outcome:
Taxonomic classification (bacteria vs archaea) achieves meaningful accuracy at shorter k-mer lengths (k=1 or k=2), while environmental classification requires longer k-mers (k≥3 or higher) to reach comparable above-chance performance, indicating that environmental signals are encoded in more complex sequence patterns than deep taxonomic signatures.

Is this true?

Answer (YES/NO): YES